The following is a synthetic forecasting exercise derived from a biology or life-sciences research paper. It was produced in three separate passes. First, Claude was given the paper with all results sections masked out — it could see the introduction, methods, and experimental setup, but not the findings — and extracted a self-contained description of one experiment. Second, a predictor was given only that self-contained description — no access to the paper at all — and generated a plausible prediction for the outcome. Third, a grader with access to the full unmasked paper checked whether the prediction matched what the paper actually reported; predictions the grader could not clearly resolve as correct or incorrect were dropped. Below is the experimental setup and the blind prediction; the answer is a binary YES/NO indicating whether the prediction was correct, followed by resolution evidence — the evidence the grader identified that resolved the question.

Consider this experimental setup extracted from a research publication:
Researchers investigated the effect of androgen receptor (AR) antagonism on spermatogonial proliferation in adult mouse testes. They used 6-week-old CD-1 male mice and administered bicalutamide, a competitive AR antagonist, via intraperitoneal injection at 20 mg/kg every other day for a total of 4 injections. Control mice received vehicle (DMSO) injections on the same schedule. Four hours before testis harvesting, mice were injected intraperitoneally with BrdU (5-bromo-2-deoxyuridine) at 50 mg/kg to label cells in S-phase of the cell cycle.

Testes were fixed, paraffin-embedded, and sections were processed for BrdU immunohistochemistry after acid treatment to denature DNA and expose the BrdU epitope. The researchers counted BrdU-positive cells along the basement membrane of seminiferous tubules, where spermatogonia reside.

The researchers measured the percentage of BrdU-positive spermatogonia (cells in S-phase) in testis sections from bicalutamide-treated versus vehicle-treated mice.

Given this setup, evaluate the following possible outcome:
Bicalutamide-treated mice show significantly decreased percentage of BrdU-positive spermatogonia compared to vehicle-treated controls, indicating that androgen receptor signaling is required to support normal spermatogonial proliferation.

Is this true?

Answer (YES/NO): NO